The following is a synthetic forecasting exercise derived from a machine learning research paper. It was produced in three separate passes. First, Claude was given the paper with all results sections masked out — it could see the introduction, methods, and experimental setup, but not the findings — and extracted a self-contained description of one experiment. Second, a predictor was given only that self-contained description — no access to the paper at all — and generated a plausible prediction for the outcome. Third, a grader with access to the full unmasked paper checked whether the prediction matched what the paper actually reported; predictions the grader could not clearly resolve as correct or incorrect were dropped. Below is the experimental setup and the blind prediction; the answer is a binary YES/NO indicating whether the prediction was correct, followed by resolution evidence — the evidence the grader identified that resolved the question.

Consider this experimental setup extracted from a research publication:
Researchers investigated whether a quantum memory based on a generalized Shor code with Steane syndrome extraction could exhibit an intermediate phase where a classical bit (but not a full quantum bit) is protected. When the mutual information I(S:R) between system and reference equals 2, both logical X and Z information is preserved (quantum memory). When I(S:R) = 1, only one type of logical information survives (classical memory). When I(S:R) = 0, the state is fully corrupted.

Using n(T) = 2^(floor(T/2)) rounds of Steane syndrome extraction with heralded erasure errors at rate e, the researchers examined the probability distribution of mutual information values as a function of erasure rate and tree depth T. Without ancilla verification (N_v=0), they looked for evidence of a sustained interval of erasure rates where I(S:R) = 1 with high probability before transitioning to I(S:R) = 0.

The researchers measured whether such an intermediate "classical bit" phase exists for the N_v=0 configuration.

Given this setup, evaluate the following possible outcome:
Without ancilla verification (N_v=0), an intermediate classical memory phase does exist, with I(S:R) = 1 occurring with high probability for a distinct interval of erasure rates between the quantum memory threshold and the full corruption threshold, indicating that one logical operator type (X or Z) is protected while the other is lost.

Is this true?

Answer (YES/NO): NO